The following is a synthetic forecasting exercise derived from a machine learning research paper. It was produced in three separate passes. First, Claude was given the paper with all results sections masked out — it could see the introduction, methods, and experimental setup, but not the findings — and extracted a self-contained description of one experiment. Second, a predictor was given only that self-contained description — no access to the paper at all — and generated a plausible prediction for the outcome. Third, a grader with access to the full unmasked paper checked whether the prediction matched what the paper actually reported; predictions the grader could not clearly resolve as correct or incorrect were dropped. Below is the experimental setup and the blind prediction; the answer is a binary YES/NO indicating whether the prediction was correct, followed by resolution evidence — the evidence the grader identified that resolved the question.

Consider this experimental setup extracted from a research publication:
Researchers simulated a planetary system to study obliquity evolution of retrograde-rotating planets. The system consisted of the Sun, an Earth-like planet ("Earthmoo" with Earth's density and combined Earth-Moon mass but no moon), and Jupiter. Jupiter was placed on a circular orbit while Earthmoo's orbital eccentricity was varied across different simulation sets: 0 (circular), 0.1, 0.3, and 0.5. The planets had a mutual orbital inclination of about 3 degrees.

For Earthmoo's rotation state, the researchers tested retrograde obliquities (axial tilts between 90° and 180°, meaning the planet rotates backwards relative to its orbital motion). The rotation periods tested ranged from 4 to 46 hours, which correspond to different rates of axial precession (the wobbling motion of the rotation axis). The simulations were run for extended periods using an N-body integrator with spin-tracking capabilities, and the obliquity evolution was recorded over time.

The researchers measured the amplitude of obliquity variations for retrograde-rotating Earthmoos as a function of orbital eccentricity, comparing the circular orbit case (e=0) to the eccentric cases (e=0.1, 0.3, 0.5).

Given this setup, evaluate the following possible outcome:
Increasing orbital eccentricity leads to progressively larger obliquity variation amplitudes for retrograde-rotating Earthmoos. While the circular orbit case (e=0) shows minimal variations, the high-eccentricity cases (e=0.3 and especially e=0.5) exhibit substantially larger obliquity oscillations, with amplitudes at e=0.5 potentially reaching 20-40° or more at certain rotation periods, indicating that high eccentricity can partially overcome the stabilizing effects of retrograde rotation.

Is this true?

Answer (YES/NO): YES